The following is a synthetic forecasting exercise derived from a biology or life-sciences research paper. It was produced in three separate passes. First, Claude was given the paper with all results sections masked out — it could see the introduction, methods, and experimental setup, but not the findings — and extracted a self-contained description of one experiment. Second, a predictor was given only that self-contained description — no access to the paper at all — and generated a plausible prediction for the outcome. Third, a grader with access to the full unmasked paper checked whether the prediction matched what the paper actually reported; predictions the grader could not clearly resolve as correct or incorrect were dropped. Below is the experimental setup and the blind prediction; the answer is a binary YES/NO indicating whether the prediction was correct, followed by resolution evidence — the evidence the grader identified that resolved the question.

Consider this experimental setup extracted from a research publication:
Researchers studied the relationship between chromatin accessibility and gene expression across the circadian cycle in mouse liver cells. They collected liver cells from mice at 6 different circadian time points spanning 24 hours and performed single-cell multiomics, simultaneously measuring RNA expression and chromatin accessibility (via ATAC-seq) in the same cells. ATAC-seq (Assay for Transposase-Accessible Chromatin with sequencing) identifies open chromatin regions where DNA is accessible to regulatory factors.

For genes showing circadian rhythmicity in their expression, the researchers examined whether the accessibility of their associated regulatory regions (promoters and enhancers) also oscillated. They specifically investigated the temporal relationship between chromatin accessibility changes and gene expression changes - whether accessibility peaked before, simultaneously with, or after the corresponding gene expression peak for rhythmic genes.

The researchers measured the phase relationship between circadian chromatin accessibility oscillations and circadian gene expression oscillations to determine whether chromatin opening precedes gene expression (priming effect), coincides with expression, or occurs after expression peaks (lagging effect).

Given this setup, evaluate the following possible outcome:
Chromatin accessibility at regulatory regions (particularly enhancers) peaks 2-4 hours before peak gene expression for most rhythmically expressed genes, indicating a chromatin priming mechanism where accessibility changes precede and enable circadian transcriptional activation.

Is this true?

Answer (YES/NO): NO